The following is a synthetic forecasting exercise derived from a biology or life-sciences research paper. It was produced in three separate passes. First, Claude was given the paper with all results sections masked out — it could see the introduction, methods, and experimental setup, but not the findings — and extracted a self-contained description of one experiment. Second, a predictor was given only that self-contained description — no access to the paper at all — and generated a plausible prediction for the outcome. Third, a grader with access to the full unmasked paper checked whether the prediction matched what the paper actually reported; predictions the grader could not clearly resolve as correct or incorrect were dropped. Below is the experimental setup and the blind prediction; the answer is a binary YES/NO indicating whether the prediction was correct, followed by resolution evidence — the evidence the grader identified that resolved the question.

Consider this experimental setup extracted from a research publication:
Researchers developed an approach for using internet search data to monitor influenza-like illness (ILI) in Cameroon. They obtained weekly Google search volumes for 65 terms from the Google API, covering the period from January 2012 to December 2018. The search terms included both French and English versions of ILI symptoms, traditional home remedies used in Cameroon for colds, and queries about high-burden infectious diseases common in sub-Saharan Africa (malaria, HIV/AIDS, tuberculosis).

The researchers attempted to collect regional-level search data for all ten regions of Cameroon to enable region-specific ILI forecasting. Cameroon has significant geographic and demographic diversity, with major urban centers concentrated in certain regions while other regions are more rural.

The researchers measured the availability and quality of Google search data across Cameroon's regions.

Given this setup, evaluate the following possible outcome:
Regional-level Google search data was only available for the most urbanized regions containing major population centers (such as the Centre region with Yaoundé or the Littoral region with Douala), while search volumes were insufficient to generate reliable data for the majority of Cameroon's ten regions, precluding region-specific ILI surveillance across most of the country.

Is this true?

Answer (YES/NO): YES